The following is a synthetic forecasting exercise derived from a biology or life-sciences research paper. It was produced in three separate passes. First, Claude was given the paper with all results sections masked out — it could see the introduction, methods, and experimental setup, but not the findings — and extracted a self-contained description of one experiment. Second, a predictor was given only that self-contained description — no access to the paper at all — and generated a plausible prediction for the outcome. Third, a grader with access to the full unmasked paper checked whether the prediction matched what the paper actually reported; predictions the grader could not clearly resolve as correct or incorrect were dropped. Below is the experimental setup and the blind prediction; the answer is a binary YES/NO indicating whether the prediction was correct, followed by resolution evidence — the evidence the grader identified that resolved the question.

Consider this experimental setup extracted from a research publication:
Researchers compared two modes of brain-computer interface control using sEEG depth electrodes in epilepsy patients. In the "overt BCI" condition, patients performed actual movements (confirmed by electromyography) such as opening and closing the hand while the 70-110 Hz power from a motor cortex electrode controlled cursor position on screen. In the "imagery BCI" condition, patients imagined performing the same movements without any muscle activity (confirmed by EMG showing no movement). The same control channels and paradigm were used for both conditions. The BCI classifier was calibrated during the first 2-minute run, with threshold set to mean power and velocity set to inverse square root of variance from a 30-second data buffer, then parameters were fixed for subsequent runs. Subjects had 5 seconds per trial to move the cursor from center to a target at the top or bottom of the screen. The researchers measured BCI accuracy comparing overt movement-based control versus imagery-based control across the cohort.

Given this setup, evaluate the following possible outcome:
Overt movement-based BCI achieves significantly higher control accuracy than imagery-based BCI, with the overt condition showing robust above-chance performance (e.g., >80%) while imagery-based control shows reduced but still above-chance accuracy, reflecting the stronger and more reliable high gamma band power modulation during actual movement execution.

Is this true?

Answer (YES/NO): YES